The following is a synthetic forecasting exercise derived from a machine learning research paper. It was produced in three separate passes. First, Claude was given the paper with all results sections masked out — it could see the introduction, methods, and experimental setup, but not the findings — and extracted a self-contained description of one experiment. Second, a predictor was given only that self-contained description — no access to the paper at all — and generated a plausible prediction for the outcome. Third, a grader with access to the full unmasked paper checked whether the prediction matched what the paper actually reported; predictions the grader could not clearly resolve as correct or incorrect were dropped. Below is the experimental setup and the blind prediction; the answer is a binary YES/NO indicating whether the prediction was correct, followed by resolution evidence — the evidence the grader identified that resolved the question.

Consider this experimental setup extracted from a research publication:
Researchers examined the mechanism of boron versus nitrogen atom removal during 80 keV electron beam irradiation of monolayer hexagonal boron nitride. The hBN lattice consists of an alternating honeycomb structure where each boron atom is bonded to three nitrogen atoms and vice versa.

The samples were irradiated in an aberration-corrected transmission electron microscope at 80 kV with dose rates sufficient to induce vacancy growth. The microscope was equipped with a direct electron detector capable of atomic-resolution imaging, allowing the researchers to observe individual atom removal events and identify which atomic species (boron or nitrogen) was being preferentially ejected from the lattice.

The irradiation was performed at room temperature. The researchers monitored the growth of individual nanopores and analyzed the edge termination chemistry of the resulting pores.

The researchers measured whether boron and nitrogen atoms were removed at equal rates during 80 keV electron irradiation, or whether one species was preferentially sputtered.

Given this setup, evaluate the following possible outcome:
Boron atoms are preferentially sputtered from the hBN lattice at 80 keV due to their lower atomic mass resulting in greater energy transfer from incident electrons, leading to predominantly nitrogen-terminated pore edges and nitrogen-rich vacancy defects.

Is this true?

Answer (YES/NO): YES